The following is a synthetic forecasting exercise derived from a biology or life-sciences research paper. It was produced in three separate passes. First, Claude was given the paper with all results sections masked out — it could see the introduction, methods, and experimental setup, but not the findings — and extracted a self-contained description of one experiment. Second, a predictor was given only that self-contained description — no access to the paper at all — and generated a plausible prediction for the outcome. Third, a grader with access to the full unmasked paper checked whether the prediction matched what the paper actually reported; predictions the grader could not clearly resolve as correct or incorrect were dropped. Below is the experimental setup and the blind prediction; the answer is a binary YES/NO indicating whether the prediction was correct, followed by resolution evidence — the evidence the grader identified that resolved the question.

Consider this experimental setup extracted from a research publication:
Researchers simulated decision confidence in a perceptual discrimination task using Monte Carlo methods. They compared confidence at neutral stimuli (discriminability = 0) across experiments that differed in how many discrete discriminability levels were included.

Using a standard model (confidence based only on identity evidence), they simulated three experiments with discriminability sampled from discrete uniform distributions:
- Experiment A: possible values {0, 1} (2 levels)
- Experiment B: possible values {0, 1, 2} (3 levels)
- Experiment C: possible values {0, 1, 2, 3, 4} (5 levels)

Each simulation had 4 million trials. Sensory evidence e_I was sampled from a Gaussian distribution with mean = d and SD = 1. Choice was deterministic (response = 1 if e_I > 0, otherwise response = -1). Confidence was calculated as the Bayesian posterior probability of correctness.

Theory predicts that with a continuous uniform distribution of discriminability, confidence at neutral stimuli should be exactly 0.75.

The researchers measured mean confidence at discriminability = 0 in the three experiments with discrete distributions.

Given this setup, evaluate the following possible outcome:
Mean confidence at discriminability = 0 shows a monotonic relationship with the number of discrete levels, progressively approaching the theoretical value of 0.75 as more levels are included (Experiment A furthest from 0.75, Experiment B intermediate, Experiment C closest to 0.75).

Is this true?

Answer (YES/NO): YES